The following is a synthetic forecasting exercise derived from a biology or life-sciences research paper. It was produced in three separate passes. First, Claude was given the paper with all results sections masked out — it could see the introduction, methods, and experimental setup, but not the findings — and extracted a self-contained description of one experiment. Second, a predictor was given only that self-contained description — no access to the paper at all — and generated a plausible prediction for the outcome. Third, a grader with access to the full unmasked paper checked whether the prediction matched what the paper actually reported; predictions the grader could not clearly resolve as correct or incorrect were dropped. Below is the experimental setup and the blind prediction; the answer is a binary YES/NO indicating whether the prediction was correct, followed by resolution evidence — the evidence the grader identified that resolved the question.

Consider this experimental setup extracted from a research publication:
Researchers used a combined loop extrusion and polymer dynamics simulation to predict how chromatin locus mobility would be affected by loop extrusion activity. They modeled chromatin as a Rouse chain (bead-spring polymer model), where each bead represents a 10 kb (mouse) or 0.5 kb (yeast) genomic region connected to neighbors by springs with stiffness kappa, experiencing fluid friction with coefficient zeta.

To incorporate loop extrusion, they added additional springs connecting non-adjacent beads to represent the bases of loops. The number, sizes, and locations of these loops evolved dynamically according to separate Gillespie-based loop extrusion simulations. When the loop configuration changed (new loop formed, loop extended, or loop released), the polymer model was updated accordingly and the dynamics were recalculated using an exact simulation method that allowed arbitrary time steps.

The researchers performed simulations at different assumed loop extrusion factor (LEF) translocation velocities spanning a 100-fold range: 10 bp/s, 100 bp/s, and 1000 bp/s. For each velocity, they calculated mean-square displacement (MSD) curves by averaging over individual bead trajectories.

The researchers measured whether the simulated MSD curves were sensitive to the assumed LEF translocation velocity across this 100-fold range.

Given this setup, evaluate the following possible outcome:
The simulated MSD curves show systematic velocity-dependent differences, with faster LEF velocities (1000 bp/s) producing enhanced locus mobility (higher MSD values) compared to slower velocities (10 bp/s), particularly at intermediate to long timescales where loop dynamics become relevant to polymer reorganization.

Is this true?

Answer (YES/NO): NO